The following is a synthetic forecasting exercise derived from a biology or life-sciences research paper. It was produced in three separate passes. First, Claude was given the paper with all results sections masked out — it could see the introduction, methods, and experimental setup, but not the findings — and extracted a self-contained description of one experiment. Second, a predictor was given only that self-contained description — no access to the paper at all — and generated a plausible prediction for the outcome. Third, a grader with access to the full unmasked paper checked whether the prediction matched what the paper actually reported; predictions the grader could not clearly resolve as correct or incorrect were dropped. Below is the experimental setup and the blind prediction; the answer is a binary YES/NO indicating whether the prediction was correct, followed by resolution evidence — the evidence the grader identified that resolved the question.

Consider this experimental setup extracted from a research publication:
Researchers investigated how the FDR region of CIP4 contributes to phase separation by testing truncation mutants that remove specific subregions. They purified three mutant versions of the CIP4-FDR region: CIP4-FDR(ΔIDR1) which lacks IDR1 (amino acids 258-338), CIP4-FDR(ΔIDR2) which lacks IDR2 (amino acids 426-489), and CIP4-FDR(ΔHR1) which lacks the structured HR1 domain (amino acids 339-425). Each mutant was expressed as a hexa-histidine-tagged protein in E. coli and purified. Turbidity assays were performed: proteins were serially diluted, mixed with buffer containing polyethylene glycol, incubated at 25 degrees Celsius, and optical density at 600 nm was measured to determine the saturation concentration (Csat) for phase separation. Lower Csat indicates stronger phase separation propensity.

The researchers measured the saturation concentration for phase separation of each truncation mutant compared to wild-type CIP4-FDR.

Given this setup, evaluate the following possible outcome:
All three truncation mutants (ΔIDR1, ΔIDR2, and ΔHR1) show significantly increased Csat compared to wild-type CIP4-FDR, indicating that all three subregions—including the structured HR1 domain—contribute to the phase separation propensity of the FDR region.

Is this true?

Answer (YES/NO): YES